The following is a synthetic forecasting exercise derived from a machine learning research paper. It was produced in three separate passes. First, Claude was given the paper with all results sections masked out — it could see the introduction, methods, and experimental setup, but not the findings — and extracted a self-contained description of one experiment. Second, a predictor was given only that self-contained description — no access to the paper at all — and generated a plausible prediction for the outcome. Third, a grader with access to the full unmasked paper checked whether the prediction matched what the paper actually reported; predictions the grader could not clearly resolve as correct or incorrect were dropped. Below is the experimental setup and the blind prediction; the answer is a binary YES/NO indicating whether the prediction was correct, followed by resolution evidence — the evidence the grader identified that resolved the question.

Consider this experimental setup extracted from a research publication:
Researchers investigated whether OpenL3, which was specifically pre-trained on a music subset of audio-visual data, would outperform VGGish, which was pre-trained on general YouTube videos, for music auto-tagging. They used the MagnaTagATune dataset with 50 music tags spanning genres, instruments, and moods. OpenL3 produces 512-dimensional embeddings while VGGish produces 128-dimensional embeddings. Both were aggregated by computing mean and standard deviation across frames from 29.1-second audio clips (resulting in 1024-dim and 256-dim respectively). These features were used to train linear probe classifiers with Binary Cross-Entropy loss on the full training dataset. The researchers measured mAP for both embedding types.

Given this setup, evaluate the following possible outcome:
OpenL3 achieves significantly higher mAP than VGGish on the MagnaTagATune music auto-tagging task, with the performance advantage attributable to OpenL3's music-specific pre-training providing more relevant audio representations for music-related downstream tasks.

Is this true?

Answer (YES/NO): NO